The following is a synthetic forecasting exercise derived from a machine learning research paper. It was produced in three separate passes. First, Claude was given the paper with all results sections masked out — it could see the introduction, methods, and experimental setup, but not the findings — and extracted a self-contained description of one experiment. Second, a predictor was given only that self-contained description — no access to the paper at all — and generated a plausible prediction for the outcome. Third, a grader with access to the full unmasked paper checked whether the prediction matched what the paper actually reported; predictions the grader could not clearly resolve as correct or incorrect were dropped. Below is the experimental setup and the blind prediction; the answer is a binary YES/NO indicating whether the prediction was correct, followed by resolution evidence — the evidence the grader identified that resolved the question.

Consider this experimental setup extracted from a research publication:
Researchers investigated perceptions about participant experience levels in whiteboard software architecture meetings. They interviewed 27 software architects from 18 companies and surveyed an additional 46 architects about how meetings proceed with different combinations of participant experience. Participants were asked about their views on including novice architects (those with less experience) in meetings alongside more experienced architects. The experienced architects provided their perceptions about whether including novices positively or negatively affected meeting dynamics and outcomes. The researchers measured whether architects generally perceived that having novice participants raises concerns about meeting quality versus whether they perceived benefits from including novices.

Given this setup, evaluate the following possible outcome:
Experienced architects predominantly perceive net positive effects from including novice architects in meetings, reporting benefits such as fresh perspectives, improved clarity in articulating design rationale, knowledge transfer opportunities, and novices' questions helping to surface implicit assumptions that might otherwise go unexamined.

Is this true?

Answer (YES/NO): YES